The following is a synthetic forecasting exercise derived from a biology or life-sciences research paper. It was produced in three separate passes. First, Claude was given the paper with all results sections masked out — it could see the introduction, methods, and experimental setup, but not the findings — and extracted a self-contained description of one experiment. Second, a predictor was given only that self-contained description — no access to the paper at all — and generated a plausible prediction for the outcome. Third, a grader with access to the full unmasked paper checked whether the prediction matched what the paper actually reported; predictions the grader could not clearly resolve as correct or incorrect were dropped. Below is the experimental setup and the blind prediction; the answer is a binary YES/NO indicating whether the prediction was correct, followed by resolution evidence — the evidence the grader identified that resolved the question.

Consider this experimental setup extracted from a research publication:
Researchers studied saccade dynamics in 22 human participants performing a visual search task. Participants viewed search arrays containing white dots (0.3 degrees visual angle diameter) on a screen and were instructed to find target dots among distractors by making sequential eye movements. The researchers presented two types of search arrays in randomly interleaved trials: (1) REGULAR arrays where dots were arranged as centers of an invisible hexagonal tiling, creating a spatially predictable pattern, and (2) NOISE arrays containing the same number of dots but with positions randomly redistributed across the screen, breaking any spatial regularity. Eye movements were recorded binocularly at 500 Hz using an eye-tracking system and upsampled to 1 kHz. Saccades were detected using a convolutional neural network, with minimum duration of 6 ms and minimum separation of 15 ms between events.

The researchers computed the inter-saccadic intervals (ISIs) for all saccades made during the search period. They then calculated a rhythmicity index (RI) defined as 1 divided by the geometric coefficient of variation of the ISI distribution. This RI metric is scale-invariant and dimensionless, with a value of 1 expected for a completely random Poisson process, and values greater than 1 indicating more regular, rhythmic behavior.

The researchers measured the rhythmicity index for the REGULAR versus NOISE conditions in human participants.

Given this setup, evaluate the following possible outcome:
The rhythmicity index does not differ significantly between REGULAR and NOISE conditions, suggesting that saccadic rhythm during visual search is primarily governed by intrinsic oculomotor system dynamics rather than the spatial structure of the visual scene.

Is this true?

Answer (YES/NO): NO